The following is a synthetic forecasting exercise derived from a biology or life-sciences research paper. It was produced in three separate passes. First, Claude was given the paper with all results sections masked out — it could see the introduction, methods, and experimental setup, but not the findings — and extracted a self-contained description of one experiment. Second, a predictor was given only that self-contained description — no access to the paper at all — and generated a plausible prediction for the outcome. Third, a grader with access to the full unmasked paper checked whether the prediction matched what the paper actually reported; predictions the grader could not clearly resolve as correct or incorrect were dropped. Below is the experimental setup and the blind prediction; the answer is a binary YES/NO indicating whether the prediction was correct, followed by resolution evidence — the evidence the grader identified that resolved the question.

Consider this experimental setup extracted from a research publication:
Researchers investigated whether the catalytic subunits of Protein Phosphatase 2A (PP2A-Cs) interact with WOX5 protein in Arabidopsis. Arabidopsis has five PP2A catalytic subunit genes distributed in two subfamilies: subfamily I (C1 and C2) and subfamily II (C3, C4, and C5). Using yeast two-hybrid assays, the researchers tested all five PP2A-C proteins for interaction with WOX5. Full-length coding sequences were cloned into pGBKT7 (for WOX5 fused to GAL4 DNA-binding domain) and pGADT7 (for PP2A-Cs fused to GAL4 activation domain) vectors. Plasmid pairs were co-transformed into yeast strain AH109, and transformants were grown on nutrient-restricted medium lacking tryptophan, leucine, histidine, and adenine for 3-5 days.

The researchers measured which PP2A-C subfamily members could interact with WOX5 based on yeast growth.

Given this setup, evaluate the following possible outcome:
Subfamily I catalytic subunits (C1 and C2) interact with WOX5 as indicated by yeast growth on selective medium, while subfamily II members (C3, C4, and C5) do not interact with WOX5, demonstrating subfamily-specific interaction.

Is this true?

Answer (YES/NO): NO